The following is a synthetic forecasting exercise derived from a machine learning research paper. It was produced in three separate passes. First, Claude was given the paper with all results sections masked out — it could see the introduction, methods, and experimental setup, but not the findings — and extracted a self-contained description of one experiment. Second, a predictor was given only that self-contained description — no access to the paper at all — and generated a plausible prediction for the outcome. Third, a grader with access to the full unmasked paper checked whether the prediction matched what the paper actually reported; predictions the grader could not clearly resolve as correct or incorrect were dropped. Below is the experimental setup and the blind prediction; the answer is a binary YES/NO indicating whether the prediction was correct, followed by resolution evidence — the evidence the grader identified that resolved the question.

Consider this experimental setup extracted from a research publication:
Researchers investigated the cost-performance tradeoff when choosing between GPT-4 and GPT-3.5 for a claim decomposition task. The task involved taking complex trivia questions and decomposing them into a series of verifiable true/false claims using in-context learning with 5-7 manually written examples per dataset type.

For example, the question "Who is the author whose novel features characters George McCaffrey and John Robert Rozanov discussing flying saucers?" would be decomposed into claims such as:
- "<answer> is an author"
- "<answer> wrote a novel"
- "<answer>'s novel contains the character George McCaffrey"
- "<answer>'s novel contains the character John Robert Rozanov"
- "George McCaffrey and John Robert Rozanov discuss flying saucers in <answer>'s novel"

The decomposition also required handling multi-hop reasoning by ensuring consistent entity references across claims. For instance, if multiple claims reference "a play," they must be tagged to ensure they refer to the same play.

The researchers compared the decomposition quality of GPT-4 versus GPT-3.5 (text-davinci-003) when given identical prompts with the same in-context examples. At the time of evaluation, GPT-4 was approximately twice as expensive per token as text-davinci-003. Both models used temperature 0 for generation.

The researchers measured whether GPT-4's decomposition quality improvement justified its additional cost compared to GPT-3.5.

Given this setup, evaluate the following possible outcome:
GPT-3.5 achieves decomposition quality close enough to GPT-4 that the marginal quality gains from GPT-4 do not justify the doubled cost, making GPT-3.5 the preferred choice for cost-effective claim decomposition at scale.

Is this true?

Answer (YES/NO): YES